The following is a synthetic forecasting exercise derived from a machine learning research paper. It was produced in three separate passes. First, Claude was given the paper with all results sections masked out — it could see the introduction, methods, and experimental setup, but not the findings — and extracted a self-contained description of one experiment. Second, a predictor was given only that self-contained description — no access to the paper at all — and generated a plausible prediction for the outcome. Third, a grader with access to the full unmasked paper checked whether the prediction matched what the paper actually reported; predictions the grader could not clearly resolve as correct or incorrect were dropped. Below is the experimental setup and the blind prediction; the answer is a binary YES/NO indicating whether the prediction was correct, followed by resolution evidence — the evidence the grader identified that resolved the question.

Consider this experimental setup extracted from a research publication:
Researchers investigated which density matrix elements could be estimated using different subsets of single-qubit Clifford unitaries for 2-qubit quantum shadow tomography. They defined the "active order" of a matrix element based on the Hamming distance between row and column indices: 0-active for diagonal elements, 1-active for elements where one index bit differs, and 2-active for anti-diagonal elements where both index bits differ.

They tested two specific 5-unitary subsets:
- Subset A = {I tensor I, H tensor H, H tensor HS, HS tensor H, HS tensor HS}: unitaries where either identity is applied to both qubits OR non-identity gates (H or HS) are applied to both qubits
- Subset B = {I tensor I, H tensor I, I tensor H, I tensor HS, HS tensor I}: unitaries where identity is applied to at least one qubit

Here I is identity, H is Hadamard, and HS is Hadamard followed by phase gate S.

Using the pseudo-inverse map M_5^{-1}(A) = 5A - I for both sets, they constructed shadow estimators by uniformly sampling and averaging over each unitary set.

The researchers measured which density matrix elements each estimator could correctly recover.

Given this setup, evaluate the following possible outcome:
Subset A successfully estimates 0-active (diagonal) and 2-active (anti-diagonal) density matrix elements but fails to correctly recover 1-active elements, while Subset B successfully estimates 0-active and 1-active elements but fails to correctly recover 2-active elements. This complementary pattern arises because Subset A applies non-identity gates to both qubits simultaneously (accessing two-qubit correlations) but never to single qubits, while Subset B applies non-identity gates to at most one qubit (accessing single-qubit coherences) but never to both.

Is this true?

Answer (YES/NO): NO